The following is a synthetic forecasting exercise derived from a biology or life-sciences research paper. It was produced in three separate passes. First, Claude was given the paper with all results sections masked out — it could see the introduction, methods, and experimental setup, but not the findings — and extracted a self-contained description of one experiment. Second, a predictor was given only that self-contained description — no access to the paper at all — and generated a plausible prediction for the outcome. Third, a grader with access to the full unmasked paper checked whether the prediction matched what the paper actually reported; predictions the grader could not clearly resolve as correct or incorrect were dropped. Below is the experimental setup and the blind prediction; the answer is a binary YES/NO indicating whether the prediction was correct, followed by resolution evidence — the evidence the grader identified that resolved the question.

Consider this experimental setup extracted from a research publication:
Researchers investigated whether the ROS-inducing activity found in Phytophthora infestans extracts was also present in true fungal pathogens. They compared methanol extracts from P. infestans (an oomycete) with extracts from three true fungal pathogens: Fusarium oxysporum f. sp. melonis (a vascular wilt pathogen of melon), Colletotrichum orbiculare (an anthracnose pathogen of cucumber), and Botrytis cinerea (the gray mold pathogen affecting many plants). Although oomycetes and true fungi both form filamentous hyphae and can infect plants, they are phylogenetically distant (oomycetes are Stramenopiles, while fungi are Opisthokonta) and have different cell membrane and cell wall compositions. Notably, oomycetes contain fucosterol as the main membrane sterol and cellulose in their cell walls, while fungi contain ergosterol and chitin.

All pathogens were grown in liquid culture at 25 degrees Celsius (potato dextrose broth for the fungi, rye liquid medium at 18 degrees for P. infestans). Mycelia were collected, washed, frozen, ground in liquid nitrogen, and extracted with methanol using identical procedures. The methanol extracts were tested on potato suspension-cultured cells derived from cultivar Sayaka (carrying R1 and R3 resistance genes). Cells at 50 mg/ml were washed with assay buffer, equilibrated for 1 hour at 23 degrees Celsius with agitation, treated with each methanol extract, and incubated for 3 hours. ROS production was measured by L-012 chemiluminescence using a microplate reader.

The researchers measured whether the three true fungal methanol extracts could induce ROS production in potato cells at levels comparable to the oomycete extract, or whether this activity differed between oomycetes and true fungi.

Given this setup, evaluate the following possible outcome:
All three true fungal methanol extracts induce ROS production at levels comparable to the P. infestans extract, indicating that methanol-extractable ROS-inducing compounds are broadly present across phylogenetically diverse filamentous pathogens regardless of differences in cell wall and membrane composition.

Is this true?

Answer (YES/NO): NO